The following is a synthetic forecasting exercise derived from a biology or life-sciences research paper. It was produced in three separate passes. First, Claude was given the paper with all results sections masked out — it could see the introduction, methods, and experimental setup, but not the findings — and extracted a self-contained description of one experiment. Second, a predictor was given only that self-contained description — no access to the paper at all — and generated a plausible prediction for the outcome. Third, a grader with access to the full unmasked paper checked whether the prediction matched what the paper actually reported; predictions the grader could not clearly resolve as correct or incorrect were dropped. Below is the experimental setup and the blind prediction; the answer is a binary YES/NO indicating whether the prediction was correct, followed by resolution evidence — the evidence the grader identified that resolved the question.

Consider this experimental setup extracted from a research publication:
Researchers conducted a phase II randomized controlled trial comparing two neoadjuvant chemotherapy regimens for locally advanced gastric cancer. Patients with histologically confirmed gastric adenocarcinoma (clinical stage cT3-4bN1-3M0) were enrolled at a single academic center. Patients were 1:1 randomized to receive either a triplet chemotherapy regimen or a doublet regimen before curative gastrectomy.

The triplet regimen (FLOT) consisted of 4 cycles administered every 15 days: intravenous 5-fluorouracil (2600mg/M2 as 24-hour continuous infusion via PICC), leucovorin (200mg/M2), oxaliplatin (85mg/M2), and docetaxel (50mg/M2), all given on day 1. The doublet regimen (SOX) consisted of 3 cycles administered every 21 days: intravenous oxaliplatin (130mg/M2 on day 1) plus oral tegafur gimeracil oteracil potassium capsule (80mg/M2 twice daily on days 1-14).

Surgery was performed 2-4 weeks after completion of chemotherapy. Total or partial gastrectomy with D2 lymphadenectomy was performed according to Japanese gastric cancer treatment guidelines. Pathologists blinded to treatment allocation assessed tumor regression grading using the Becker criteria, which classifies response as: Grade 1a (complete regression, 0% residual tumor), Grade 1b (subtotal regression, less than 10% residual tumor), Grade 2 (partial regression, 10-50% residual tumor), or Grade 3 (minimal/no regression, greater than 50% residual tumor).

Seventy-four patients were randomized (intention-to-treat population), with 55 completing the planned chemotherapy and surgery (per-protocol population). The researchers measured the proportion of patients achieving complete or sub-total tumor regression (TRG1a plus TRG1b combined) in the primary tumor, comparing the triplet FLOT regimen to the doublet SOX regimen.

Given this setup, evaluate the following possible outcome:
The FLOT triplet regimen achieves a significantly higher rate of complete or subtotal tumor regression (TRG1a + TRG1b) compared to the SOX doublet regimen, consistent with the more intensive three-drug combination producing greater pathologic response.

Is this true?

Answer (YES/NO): NO